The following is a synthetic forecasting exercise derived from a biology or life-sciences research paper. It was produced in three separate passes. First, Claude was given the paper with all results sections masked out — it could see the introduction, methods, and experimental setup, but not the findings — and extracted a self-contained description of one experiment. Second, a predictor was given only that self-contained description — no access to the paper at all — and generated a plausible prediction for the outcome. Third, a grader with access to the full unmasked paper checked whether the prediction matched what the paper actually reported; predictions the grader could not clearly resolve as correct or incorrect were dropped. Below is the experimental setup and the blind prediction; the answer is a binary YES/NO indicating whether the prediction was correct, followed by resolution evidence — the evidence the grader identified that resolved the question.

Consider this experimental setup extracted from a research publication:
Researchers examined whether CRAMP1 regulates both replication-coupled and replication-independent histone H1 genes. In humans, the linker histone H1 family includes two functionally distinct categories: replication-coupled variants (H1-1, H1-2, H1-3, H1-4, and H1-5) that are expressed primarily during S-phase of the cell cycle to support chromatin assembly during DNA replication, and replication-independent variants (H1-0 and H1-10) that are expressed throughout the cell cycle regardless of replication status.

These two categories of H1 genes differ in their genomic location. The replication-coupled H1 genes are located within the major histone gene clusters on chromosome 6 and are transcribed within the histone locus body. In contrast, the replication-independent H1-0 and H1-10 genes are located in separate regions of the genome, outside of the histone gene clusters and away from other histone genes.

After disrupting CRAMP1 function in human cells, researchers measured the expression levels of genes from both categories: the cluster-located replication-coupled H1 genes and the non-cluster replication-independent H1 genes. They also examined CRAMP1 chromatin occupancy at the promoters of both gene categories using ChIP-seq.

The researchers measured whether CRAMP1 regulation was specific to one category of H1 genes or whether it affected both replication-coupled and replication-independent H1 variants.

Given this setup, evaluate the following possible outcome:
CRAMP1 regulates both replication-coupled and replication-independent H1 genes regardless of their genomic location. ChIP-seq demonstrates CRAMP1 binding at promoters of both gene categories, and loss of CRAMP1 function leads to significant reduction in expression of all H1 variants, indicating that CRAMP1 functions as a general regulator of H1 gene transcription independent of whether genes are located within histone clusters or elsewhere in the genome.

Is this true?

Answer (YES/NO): NO